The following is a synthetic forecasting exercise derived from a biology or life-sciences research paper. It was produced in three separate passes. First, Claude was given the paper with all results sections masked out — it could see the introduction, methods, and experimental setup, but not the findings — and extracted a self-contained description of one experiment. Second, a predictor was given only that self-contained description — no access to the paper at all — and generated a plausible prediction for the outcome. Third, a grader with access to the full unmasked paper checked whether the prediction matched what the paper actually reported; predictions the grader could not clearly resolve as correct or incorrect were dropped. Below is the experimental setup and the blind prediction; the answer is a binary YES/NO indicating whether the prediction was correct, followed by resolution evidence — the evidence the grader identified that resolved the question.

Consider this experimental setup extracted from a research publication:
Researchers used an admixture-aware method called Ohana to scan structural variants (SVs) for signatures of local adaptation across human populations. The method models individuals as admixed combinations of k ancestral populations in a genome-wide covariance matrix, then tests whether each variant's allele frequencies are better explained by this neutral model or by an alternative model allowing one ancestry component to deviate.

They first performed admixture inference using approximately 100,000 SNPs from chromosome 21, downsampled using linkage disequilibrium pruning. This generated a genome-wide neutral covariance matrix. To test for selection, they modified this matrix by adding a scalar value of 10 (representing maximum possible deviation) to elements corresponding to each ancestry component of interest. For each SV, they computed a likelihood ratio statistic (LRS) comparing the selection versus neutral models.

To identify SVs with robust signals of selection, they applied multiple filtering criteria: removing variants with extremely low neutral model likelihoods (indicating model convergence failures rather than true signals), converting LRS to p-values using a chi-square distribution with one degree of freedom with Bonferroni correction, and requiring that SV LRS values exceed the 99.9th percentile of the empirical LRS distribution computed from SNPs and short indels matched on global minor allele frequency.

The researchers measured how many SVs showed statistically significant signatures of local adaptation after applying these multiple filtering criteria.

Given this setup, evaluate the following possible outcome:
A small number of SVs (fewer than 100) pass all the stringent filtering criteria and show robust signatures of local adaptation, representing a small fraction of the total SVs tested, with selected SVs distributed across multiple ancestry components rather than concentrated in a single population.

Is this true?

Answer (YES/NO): NO